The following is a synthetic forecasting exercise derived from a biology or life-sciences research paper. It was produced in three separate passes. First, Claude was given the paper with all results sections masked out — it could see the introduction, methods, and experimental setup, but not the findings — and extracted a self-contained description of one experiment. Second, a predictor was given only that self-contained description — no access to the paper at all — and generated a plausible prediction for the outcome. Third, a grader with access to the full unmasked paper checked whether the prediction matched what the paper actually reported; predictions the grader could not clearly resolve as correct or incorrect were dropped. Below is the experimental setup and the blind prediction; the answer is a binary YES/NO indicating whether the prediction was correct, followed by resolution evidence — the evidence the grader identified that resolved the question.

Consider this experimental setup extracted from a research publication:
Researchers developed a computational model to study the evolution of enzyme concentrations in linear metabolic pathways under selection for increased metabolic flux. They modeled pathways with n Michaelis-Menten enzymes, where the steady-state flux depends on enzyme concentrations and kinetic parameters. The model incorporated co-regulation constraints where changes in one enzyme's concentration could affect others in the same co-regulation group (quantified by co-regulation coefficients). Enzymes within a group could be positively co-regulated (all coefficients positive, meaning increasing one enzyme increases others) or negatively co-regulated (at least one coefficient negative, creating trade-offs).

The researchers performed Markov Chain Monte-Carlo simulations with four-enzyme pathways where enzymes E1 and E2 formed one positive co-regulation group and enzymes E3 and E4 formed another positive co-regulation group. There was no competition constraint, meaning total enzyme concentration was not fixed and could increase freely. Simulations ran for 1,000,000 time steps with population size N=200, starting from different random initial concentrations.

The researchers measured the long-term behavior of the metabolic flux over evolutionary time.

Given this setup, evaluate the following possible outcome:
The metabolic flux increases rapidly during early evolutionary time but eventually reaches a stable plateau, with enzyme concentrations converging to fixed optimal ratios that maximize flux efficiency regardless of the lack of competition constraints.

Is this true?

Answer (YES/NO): NO